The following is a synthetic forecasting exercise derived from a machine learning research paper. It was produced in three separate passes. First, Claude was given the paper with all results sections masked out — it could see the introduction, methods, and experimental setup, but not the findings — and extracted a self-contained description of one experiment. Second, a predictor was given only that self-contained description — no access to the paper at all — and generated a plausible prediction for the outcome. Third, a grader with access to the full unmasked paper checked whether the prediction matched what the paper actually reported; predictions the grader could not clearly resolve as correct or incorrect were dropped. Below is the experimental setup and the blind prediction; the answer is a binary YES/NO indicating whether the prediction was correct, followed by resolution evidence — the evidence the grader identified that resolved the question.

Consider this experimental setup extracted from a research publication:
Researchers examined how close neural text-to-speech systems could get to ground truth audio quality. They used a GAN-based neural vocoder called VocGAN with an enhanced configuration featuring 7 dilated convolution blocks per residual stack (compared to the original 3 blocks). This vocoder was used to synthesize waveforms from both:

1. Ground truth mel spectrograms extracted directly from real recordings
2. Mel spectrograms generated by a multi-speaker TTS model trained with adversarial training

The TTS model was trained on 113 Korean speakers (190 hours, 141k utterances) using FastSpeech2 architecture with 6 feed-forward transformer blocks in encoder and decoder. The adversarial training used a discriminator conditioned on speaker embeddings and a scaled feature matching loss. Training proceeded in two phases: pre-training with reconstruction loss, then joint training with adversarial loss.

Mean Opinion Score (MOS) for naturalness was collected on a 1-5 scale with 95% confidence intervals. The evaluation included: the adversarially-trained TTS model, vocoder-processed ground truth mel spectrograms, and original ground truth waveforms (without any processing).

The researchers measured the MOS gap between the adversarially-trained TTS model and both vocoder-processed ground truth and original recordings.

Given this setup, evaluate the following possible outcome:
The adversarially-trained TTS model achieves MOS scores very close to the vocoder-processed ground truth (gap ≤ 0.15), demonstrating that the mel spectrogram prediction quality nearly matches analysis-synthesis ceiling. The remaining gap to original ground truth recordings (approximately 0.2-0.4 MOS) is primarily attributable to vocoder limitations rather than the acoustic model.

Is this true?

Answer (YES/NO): NO